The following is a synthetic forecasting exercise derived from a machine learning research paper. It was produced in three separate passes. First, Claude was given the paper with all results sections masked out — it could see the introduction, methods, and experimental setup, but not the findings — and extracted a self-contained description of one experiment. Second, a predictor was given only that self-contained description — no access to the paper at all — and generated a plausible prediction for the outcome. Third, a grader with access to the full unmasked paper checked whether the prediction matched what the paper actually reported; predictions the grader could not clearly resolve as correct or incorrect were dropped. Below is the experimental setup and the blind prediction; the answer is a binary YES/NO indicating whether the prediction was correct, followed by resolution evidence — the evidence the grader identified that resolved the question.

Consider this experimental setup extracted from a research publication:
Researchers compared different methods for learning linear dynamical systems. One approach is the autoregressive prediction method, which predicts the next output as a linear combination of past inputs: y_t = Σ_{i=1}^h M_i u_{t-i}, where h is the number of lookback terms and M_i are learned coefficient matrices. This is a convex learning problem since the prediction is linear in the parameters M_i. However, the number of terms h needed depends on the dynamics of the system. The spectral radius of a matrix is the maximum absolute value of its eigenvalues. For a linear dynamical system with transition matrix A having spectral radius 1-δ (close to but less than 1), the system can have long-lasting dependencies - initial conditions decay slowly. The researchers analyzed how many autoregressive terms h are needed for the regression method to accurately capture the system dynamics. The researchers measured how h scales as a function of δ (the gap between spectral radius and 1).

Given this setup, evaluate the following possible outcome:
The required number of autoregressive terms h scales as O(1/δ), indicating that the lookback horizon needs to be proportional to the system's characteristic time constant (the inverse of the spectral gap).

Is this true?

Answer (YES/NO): YES